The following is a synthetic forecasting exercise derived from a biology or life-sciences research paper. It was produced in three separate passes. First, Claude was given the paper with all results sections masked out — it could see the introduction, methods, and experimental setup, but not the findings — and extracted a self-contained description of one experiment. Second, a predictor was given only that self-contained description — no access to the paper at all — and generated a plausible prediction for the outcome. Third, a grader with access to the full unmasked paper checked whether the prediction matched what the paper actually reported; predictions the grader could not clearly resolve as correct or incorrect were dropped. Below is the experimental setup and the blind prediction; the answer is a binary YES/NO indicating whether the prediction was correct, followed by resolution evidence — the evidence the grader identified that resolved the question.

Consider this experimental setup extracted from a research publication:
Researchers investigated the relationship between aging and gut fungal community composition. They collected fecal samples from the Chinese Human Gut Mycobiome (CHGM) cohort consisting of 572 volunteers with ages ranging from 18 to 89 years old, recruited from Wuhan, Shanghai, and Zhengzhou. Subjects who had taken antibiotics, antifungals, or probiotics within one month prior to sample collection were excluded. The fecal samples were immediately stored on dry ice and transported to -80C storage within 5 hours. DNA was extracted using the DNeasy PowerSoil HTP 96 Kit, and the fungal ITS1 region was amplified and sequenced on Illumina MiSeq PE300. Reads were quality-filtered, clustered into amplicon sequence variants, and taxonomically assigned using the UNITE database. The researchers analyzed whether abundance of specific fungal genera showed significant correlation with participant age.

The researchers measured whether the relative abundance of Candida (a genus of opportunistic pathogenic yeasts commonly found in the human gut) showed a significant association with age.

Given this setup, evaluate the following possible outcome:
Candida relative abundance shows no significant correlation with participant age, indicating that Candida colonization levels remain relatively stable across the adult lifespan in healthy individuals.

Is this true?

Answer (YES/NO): NO